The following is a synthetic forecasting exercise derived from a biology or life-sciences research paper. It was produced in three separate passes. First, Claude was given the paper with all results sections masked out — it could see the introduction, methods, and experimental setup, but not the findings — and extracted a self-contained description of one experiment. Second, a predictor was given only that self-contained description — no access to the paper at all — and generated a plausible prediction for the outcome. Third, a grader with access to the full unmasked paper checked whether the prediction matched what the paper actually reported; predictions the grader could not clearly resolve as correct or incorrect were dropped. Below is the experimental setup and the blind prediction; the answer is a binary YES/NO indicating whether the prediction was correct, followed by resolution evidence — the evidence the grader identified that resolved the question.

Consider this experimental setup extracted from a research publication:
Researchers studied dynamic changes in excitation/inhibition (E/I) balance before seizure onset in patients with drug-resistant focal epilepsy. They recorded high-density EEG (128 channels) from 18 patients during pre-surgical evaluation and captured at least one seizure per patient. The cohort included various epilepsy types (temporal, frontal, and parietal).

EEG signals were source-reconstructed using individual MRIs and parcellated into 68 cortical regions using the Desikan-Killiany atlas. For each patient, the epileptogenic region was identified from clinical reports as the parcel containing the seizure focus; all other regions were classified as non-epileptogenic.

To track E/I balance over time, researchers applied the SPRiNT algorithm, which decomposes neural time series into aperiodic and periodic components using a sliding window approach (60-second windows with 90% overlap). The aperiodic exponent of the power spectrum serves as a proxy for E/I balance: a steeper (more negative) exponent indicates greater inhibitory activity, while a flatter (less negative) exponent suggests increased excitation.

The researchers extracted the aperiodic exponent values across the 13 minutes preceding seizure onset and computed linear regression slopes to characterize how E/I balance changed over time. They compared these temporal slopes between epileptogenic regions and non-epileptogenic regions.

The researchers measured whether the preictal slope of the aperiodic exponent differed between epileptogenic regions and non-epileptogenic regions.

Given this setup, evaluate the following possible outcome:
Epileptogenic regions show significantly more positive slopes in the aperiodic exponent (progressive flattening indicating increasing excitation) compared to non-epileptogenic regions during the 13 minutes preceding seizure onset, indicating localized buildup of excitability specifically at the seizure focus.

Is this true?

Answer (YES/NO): NO